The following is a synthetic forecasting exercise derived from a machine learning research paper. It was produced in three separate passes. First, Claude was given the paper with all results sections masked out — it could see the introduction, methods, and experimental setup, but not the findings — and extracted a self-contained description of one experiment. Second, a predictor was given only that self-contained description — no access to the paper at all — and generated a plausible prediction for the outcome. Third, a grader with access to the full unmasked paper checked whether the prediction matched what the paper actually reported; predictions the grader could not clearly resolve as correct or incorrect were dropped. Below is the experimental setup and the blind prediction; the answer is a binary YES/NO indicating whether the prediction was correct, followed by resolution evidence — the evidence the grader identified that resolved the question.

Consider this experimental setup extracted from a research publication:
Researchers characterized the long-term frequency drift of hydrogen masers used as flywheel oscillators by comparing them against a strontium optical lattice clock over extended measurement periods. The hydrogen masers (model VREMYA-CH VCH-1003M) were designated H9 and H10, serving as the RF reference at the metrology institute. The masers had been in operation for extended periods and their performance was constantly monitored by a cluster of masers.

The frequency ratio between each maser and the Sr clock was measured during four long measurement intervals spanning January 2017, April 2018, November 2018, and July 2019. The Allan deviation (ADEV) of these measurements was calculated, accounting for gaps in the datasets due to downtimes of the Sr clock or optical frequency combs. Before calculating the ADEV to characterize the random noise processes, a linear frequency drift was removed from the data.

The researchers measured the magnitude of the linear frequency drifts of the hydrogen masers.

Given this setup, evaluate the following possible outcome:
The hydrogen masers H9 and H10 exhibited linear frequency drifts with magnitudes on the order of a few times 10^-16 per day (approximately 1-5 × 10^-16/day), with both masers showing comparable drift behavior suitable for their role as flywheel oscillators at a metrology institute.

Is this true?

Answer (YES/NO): NO